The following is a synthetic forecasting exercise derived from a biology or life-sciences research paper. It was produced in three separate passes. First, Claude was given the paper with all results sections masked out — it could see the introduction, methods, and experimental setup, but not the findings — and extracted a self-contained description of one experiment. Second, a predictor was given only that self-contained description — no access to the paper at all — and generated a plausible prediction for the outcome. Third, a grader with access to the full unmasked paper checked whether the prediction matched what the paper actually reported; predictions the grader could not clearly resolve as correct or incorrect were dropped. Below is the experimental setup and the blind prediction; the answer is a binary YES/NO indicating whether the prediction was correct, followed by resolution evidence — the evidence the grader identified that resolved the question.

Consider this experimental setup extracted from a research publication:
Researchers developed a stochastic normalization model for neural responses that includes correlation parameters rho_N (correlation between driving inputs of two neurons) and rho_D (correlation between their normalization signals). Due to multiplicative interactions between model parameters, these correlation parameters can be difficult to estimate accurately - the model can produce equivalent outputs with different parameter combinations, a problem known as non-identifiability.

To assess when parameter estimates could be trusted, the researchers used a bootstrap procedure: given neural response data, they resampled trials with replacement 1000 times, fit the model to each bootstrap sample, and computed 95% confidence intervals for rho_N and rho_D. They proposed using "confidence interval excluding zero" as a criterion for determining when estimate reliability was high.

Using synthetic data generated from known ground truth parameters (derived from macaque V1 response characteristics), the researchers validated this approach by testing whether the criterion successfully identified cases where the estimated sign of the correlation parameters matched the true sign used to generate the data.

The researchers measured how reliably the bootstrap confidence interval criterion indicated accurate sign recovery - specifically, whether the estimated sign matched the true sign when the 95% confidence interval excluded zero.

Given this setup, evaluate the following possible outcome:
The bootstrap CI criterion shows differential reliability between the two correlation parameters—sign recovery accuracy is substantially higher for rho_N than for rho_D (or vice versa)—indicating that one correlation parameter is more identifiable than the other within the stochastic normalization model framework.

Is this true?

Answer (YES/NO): NO